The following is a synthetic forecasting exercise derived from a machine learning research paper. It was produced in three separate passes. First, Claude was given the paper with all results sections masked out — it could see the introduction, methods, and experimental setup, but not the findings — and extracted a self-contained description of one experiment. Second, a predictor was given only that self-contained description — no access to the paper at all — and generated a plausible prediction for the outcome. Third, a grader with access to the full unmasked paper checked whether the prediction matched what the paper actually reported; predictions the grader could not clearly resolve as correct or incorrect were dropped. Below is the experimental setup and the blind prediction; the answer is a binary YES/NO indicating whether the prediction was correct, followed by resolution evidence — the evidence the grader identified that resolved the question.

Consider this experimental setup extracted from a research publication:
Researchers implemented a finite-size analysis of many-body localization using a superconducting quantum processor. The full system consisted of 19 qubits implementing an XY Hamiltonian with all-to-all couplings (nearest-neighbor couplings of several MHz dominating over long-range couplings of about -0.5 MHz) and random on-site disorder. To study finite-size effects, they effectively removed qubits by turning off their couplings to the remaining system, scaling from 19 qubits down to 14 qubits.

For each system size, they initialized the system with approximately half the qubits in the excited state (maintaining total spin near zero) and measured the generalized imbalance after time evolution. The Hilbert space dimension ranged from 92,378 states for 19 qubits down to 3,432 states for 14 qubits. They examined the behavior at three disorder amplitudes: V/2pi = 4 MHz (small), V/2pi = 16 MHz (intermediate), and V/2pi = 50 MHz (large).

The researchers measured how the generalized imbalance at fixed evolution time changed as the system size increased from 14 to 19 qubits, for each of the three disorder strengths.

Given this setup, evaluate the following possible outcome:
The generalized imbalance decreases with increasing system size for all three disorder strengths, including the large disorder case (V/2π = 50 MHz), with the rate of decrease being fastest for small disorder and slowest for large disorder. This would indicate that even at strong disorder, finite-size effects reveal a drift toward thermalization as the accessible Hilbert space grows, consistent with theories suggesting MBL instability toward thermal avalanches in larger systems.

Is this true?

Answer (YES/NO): NO